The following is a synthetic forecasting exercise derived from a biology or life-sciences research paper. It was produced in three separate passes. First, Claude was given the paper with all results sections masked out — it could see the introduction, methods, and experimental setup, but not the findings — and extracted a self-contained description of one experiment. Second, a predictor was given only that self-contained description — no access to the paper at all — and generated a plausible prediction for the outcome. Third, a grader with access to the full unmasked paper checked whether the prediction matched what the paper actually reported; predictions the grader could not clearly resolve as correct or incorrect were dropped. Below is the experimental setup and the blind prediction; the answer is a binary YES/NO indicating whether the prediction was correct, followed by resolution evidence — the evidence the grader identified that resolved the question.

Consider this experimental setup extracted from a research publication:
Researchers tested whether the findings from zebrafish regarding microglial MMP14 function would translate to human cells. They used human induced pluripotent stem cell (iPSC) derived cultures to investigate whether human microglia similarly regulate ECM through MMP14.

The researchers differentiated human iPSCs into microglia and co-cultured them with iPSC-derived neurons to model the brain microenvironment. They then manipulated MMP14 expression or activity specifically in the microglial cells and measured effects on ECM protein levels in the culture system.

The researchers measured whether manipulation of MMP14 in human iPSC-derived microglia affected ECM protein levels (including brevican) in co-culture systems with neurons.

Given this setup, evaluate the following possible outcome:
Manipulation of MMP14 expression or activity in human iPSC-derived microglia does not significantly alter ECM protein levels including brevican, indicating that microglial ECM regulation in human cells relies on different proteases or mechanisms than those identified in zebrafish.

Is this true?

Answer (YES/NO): NO